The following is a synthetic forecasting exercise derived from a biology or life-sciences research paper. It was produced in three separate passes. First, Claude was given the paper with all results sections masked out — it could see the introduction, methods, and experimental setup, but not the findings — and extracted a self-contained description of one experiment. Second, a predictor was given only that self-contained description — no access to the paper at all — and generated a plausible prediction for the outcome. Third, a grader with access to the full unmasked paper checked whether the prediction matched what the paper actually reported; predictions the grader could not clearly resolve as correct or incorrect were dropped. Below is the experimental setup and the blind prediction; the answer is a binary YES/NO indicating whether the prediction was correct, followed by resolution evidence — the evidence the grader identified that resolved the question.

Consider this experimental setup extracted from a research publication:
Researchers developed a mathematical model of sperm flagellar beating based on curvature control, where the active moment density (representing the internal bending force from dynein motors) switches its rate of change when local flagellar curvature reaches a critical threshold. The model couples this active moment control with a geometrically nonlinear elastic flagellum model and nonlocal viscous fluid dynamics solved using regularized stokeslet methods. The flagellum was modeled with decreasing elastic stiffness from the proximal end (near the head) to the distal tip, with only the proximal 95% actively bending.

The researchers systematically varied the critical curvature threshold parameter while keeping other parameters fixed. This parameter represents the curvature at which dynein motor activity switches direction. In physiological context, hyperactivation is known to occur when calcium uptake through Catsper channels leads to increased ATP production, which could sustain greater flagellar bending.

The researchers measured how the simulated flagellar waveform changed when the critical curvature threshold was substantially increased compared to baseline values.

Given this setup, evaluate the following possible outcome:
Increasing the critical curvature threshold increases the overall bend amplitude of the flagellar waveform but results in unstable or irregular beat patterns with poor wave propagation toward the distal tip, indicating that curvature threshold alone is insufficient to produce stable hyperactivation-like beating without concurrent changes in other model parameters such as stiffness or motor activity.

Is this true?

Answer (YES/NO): NO